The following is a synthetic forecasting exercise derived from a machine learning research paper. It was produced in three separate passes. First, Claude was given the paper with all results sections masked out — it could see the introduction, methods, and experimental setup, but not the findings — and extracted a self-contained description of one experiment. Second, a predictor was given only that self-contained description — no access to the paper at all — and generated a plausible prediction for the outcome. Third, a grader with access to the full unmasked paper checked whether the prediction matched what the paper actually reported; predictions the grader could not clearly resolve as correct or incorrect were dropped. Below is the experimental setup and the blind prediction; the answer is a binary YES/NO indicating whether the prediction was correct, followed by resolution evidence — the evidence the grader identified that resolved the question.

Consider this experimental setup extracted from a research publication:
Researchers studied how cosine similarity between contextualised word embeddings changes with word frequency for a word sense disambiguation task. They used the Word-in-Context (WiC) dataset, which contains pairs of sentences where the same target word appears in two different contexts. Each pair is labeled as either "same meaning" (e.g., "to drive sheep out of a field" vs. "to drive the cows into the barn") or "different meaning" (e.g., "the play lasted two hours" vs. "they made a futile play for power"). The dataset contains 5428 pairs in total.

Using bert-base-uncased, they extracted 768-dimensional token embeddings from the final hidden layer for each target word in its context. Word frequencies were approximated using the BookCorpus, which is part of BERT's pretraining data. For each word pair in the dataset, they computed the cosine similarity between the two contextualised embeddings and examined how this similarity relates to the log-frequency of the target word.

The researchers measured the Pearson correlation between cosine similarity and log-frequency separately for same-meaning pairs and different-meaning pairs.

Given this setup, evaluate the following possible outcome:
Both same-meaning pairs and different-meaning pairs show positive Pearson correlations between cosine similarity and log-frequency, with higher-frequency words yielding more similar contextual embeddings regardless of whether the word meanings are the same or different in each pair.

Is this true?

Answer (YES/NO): NO